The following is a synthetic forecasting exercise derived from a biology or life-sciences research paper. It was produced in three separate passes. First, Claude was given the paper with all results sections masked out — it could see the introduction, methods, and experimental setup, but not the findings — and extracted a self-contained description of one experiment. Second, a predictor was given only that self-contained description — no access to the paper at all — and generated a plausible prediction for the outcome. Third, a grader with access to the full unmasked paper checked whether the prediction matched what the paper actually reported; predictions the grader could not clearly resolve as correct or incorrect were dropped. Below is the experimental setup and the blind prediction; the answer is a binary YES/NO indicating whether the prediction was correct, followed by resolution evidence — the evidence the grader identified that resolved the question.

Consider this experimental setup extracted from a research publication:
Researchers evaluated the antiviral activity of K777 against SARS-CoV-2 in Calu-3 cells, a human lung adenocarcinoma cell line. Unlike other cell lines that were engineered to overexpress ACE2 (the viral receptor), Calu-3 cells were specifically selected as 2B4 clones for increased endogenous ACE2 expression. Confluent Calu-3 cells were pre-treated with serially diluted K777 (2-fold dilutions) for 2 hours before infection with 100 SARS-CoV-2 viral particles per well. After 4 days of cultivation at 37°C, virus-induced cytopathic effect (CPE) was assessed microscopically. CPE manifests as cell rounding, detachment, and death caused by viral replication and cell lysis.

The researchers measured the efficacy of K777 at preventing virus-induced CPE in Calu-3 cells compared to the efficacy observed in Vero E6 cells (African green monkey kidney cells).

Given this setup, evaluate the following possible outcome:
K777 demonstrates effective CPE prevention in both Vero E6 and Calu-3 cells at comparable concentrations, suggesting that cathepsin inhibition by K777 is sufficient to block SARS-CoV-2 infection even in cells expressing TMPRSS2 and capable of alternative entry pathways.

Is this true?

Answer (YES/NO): NO